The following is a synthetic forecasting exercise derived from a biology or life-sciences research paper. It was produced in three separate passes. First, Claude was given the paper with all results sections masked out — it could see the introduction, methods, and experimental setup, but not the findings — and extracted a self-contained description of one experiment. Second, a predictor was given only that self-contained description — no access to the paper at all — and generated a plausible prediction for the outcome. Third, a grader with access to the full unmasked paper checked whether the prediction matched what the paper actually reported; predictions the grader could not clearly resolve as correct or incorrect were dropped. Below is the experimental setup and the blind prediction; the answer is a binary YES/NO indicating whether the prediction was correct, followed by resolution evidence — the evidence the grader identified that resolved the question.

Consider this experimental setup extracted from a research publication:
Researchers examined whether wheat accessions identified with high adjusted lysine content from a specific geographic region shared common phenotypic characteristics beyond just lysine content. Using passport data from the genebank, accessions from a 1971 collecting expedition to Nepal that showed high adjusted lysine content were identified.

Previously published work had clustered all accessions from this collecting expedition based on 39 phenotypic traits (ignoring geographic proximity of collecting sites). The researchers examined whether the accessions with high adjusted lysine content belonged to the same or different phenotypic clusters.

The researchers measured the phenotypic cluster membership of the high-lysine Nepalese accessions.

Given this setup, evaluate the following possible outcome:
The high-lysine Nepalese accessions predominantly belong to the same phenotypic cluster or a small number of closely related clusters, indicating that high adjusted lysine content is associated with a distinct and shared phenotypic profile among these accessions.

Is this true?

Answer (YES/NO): YES